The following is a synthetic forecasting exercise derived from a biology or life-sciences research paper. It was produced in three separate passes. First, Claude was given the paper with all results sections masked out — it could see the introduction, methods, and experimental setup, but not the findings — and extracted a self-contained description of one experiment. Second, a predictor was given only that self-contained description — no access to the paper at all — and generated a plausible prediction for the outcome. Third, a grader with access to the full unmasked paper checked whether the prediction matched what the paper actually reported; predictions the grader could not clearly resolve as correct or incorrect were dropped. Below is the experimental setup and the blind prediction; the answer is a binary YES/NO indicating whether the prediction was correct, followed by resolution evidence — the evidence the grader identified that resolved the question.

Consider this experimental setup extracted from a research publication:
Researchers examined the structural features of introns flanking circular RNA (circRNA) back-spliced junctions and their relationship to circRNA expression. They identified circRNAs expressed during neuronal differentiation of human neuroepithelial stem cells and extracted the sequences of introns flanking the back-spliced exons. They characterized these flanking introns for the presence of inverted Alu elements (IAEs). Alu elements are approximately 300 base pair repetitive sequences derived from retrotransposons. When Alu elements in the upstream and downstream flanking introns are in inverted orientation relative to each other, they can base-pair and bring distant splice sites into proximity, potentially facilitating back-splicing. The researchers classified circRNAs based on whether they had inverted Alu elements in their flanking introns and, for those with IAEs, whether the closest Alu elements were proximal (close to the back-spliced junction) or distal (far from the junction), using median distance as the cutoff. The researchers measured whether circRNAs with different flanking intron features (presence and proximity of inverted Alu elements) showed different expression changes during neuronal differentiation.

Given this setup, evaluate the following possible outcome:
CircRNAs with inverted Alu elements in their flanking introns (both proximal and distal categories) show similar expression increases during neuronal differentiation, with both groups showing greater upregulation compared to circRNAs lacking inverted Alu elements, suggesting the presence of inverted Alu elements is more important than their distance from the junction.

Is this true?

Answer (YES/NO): NO